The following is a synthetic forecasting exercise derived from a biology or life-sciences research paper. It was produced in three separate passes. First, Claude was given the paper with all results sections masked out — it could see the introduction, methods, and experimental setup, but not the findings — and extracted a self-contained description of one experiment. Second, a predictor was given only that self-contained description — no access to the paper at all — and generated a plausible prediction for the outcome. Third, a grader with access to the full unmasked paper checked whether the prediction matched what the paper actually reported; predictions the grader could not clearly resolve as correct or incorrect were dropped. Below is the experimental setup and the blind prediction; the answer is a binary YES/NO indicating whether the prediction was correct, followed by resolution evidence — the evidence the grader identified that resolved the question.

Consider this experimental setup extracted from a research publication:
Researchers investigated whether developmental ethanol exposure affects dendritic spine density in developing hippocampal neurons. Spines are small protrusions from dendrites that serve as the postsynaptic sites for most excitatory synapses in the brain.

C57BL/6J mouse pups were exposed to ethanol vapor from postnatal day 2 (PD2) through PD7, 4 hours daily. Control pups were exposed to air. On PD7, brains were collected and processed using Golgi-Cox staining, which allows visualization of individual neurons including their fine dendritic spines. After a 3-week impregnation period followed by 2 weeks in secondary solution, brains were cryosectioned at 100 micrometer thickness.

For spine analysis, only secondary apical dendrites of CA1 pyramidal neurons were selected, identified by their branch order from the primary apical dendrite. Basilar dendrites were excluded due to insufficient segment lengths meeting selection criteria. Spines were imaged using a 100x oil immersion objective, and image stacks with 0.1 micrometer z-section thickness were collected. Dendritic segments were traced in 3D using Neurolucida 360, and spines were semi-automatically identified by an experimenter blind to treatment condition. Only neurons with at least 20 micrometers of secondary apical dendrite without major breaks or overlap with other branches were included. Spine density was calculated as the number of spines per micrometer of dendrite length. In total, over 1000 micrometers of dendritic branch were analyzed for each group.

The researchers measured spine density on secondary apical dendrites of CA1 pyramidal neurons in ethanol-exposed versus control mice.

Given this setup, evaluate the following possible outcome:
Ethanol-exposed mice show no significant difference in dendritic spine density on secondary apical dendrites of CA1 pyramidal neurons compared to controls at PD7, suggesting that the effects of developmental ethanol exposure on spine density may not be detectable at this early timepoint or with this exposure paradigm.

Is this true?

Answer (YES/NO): NO